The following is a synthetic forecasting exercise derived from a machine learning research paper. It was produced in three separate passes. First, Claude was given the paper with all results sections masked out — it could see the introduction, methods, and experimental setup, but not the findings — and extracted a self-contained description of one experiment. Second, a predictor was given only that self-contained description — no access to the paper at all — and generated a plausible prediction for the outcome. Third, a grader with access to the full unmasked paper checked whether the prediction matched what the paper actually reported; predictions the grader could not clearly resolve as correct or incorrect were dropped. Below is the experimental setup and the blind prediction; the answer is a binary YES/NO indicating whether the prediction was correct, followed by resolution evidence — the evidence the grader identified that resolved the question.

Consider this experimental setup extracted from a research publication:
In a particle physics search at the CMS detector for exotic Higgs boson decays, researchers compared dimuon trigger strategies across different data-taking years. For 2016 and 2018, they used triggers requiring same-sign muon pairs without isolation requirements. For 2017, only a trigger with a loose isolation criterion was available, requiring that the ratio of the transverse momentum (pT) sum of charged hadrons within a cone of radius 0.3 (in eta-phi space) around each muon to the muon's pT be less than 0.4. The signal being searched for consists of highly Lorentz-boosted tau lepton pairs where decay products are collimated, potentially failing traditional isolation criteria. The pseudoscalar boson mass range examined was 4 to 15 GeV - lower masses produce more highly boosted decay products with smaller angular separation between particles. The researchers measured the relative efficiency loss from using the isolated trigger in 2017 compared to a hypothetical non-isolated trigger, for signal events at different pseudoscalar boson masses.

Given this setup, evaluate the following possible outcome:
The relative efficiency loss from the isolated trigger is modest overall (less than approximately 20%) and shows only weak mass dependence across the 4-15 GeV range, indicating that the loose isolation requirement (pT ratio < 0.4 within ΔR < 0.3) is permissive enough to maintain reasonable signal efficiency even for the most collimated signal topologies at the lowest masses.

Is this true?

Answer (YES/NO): NO